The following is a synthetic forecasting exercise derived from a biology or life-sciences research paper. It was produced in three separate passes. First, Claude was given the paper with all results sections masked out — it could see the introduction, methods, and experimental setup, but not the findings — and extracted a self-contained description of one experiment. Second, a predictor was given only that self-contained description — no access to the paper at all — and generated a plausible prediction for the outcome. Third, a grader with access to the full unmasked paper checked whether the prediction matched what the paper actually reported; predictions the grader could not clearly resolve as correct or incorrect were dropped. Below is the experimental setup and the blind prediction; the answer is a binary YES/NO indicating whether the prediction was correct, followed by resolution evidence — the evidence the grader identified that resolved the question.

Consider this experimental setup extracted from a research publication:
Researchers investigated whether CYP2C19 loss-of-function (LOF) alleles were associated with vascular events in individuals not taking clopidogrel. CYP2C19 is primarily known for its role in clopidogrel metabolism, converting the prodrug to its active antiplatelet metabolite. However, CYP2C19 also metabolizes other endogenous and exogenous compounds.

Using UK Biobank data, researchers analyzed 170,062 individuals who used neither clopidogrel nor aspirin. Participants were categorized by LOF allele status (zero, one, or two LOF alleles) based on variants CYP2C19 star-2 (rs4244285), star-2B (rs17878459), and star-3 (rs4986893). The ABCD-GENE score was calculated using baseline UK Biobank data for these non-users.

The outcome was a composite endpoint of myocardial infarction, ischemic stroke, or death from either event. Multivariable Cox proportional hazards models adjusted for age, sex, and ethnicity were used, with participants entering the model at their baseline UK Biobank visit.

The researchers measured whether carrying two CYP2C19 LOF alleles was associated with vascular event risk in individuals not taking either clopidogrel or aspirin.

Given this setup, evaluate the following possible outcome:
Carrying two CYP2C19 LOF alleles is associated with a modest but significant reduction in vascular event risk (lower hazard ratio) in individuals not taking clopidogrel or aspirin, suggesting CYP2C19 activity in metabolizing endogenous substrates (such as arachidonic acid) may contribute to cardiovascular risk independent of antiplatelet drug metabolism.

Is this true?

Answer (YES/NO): NO